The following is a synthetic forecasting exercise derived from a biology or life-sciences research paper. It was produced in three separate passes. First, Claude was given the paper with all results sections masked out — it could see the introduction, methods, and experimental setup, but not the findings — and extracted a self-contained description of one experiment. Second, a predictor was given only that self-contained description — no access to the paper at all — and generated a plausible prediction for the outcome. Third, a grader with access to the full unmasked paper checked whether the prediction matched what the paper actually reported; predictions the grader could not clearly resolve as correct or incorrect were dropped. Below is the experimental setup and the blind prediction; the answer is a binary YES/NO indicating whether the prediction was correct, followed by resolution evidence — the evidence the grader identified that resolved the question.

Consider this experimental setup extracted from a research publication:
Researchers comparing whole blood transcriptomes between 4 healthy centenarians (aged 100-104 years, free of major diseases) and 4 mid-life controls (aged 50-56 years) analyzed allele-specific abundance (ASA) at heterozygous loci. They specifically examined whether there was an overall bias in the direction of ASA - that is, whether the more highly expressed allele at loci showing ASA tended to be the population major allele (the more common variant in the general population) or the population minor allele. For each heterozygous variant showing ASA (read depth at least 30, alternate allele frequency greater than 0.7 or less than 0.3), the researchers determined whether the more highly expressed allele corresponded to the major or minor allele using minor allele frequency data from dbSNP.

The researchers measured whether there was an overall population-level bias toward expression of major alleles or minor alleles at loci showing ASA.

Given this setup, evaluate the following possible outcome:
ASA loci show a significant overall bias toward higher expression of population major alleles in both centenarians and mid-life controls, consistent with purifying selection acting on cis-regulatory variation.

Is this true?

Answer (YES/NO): NO